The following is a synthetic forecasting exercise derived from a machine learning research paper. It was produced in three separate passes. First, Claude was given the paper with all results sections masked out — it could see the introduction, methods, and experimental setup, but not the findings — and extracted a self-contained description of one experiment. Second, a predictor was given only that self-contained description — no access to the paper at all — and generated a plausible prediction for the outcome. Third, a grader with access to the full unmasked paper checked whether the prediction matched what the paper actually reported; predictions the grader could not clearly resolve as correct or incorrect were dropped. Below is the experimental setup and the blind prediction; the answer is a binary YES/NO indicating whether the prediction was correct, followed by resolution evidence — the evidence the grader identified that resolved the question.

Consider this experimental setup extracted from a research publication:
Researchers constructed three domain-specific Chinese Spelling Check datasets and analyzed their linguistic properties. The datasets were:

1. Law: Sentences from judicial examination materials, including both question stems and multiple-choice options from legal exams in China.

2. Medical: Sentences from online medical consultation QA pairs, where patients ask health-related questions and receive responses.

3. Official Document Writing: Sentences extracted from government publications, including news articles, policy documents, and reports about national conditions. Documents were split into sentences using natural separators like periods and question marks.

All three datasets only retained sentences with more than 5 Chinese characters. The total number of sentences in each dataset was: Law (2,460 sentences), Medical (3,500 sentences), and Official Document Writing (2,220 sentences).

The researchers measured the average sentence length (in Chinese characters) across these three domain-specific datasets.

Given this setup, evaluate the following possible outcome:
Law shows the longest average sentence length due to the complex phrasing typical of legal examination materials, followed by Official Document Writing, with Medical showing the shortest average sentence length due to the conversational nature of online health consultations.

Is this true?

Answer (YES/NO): NO